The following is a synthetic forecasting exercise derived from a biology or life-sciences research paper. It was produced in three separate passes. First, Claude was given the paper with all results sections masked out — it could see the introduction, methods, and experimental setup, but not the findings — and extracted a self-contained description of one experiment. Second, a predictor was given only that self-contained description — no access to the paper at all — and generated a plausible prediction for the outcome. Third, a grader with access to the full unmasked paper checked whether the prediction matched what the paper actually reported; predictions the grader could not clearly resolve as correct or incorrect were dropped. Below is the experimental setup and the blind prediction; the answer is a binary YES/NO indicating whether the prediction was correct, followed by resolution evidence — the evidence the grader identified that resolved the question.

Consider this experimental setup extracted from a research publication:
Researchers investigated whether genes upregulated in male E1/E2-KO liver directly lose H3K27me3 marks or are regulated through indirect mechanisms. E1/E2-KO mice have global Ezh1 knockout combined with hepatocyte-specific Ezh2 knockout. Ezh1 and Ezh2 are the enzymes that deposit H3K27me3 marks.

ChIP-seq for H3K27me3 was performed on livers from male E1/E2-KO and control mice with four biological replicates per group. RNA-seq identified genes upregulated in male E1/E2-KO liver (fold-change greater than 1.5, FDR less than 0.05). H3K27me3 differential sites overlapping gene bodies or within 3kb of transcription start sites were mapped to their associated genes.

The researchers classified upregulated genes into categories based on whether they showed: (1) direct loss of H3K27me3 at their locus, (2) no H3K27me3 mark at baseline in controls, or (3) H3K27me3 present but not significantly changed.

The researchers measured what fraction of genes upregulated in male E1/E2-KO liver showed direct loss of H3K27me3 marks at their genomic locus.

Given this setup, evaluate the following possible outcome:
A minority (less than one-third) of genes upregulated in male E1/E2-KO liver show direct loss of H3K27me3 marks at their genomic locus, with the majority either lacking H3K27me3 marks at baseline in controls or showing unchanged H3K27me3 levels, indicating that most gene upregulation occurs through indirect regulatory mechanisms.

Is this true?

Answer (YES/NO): YES